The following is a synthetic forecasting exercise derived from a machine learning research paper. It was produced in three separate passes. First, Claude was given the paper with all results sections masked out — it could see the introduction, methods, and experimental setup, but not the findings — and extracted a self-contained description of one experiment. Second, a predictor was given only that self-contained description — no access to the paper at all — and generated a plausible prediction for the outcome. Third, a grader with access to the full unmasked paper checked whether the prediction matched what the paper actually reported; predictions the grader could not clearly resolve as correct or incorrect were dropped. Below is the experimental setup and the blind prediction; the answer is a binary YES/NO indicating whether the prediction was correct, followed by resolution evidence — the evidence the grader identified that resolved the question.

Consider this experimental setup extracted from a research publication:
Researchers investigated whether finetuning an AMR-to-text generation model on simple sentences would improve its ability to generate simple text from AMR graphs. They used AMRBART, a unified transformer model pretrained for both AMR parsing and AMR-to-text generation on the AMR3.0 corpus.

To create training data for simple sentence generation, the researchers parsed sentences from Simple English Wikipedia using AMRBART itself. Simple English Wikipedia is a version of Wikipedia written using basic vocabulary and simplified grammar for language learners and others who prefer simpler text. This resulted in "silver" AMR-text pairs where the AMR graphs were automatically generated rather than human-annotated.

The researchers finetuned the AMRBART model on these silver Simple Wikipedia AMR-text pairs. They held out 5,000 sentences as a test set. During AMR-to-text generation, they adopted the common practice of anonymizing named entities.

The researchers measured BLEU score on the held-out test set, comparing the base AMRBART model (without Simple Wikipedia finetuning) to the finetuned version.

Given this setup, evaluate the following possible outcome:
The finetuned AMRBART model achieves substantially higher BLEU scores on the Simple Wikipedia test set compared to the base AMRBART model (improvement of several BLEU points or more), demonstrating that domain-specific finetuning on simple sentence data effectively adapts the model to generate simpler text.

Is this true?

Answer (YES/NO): YES